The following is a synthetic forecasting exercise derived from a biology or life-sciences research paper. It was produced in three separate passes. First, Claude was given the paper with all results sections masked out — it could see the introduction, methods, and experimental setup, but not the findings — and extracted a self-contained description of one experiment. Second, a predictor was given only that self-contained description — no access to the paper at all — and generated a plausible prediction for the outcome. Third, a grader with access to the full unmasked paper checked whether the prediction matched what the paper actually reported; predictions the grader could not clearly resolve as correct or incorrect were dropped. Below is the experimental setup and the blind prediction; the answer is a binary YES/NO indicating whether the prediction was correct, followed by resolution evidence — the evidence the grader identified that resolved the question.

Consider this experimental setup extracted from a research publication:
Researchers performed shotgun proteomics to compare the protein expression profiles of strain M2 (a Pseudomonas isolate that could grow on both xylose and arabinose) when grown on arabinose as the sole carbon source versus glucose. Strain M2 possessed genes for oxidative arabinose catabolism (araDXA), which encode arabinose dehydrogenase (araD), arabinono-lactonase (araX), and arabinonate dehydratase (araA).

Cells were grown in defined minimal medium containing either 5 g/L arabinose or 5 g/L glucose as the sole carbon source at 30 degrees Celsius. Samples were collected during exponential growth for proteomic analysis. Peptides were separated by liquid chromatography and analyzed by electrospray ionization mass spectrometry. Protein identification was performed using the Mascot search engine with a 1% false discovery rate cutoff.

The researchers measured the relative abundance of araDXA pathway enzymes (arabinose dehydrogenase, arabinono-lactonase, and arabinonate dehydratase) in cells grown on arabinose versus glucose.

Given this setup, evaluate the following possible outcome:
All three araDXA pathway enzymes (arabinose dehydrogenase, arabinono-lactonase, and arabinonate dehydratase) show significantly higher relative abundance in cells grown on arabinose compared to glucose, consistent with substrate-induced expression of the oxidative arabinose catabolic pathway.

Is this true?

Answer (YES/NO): YES